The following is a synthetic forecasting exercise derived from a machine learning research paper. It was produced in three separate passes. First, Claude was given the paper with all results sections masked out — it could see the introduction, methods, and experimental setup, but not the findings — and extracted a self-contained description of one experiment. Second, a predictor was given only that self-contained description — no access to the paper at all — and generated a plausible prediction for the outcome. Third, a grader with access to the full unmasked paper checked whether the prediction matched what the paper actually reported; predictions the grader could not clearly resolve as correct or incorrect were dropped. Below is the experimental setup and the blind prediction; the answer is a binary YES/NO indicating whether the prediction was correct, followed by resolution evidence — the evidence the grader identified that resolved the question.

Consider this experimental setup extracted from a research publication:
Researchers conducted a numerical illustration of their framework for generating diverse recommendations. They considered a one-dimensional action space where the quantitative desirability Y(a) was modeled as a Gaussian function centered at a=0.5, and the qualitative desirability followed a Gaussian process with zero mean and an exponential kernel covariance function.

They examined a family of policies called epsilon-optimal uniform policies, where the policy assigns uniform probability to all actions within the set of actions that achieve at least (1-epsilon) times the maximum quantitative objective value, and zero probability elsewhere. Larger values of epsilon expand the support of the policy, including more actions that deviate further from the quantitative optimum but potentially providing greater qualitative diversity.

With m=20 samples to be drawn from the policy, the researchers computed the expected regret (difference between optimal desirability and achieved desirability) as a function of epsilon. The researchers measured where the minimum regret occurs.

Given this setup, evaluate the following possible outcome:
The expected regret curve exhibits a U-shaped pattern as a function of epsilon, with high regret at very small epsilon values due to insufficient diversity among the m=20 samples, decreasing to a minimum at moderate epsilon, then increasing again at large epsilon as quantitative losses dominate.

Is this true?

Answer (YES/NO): YES